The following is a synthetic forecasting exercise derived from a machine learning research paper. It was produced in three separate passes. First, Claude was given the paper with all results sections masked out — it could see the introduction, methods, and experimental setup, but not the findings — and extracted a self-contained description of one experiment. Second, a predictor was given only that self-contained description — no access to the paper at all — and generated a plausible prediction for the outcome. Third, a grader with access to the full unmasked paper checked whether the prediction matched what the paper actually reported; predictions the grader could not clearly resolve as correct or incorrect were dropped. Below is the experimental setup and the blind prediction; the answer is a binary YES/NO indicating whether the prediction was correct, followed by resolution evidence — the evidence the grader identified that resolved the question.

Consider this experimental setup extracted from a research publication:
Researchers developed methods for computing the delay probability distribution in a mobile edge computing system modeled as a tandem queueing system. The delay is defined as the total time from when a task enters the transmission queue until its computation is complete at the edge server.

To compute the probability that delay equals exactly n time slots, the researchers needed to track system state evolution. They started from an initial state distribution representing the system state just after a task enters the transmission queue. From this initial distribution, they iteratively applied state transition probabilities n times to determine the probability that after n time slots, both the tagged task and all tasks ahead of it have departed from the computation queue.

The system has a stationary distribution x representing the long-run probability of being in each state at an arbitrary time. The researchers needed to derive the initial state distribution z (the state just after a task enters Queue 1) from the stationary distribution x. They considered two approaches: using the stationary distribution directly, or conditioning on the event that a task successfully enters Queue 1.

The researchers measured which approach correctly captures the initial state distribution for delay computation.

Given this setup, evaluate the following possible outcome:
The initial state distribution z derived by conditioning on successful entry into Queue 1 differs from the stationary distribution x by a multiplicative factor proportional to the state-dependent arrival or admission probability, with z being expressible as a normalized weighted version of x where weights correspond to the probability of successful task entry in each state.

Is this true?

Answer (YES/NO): YES